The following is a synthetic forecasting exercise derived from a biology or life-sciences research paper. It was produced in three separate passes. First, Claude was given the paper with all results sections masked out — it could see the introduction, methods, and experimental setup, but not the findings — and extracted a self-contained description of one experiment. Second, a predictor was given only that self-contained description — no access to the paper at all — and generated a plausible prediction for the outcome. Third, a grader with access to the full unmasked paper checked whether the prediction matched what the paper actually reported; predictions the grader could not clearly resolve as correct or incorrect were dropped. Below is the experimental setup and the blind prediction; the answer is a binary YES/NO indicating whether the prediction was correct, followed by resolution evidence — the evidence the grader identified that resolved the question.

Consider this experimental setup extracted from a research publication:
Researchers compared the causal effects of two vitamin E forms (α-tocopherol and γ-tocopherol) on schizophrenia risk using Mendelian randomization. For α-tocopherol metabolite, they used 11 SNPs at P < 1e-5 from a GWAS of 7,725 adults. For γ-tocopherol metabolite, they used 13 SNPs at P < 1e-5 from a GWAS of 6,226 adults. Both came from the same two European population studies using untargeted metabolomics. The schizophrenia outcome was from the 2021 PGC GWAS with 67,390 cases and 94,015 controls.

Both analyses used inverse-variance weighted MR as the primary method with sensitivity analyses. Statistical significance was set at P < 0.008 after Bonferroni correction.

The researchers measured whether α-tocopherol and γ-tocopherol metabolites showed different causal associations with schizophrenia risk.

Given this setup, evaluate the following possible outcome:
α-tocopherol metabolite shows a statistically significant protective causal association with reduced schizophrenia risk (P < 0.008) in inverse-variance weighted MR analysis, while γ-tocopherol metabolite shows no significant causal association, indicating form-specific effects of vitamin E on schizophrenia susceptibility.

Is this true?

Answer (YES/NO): NO